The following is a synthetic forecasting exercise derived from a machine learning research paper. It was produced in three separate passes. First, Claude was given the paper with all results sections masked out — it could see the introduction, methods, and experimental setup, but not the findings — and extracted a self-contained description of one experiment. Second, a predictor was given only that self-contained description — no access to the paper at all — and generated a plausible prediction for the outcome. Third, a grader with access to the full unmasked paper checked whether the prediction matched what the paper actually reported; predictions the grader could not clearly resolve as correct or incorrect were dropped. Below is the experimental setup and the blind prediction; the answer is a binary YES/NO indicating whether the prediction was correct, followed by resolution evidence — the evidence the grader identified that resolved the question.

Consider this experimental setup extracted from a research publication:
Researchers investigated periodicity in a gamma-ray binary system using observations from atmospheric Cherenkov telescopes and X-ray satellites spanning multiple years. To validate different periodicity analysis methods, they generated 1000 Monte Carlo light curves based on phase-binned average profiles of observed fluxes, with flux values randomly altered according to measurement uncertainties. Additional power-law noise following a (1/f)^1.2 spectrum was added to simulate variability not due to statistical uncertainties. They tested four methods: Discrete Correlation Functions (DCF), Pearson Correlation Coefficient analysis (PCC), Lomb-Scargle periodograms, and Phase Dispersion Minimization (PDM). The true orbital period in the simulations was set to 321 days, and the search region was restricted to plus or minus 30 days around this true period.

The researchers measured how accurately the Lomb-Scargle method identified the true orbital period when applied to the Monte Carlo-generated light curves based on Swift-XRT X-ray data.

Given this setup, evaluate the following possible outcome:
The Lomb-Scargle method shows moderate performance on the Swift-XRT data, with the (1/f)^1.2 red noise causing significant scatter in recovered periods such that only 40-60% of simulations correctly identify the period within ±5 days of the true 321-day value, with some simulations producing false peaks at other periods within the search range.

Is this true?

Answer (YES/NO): NO